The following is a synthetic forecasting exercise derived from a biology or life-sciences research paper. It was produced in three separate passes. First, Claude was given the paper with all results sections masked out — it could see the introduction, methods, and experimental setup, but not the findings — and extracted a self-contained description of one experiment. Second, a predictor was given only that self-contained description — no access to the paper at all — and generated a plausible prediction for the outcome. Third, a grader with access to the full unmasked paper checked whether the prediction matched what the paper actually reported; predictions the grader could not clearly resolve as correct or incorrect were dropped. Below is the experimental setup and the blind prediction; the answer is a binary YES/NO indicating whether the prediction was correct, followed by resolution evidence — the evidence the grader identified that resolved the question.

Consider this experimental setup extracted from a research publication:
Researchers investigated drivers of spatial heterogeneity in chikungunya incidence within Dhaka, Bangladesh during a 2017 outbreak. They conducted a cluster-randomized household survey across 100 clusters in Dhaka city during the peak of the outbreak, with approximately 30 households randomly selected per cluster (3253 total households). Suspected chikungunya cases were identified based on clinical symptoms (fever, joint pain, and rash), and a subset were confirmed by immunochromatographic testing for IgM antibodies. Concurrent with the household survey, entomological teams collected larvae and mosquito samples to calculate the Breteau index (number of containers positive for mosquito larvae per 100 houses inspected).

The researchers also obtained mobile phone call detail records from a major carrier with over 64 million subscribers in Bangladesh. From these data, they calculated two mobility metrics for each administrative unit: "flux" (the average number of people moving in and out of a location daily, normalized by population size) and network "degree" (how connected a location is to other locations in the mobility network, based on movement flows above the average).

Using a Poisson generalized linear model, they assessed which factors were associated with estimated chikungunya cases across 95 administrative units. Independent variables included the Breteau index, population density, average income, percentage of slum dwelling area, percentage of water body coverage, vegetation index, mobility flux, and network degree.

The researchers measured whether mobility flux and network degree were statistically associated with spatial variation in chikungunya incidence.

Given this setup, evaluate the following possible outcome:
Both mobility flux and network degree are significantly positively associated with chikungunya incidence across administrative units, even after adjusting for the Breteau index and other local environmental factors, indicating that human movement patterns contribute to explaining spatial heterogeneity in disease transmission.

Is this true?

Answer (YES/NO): NO